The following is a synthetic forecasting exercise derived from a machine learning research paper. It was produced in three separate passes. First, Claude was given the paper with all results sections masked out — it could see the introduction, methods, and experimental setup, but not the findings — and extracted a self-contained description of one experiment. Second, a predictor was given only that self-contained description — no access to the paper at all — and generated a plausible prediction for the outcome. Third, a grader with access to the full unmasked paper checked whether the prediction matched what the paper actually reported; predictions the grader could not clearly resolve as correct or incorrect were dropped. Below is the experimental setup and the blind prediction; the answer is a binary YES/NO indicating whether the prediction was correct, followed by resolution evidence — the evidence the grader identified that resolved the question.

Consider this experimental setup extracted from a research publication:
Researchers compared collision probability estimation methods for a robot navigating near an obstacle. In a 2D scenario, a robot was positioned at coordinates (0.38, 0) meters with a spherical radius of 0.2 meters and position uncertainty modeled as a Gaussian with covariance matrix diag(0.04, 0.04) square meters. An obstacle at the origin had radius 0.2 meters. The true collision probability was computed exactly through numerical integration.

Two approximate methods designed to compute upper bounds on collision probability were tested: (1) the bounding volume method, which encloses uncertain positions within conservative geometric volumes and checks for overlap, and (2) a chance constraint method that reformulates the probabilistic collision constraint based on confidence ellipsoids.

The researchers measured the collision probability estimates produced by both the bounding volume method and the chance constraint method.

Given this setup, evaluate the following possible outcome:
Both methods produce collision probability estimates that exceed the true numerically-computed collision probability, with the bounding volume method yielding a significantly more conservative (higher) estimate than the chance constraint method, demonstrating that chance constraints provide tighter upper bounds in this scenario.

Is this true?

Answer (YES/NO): YES